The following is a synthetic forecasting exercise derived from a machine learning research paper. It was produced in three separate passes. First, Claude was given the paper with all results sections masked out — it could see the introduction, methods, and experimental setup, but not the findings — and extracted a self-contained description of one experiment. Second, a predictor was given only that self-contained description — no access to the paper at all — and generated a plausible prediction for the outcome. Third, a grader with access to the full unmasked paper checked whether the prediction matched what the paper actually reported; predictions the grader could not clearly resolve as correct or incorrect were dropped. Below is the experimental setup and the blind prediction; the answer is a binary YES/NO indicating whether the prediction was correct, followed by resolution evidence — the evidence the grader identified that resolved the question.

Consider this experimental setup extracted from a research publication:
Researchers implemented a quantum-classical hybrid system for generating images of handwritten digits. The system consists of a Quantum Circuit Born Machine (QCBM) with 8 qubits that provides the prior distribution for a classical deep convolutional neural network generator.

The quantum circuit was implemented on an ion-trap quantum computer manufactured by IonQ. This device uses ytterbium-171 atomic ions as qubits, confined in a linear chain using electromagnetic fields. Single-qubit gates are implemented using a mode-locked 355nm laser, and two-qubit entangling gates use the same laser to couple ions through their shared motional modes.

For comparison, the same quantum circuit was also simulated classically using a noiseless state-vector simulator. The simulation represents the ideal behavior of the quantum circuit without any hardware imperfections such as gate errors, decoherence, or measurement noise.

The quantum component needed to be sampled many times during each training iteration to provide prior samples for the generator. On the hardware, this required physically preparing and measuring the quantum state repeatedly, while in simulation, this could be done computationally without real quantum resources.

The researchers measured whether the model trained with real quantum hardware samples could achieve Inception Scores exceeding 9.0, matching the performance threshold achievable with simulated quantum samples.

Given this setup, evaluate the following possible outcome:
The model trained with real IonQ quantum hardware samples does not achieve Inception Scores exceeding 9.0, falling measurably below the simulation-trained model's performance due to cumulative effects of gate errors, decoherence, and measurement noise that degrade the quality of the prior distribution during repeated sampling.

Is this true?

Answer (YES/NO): NO